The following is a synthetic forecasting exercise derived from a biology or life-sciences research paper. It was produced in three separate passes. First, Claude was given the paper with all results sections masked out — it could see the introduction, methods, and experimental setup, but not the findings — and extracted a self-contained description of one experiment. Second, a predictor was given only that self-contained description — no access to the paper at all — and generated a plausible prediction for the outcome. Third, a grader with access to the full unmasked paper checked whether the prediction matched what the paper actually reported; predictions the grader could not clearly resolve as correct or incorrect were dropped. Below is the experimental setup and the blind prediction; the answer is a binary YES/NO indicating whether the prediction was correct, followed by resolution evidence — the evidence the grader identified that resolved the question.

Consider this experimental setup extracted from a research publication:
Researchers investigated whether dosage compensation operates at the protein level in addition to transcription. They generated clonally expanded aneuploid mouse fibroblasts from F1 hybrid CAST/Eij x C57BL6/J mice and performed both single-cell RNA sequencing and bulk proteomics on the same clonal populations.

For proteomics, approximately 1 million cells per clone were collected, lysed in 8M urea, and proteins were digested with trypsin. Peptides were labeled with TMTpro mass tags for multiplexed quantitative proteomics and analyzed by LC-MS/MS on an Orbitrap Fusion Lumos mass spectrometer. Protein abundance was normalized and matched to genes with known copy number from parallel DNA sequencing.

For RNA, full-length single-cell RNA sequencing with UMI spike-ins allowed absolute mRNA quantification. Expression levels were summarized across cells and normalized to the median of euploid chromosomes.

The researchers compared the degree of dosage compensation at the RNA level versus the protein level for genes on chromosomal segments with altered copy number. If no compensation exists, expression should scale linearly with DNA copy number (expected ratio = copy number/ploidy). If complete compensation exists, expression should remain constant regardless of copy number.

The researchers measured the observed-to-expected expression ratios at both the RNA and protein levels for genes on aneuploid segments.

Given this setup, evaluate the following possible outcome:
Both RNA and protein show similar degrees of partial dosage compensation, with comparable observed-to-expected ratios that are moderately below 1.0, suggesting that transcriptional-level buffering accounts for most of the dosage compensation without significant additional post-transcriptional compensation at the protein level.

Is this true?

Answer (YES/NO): NO